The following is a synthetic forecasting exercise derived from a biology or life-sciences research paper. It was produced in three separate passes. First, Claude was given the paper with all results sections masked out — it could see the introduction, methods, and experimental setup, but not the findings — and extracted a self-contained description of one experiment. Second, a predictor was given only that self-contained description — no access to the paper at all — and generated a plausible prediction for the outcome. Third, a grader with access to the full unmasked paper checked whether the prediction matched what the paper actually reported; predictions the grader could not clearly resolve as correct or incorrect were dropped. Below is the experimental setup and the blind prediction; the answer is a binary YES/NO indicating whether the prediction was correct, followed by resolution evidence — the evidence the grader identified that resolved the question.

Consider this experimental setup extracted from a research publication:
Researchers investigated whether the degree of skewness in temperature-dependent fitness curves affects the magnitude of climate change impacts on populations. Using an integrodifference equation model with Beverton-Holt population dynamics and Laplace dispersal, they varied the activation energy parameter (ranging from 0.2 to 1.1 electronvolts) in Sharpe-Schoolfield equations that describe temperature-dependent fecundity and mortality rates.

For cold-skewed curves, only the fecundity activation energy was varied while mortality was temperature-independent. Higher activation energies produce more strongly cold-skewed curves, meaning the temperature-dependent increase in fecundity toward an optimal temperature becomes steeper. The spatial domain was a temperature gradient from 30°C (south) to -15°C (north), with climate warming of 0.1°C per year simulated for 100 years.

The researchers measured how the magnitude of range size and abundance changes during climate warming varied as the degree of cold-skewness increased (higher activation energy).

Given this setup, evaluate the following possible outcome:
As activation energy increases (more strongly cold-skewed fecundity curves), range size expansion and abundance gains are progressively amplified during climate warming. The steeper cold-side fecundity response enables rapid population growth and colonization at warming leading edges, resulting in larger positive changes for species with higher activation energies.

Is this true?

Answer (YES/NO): NO